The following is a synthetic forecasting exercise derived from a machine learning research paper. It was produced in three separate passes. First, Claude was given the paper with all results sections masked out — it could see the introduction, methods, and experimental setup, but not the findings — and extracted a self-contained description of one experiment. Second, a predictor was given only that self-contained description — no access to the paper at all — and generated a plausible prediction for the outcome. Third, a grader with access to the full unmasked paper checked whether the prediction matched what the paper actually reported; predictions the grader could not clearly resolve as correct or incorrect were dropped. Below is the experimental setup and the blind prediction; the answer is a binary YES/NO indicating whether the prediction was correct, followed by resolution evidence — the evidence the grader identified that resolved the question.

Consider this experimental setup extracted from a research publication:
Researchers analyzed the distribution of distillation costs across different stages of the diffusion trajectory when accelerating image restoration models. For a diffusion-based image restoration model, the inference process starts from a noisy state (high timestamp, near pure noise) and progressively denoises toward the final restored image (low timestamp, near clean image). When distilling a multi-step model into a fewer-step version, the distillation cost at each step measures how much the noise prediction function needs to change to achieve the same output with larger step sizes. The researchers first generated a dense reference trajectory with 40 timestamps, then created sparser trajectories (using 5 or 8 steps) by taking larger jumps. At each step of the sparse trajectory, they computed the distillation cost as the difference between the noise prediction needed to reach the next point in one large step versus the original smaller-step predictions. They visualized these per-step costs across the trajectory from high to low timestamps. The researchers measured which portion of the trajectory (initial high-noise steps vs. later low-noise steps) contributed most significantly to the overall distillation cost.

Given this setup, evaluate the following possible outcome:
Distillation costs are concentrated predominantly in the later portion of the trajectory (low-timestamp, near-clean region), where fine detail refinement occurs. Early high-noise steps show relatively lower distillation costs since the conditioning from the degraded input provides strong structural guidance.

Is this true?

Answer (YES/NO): NO